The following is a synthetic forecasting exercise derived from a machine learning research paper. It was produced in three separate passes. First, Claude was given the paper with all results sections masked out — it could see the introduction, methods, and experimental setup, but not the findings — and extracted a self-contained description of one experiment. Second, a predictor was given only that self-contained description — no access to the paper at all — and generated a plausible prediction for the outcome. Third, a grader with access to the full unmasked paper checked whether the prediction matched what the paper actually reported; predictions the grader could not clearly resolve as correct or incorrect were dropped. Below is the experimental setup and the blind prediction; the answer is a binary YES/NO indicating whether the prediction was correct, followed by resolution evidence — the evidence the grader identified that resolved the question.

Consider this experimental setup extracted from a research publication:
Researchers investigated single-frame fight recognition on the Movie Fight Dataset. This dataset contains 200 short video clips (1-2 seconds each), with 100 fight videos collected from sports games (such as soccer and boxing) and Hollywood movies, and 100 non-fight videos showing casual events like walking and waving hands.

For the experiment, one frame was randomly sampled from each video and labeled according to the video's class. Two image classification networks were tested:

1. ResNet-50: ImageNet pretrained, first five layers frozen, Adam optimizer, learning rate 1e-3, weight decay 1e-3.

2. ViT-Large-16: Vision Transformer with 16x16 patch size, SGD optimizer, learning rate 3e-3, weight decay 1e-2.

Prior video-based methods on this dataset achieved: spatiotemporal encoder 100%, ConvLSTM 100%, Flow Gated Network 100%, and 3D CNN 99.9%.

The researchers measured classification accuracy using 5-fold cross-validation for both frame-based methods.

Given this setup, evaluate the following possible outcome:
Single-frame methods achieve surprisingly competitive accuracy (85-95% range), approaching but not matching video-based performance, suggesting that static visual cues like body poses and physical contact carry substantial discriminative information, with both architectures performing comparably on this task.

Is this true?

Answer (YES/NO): NO